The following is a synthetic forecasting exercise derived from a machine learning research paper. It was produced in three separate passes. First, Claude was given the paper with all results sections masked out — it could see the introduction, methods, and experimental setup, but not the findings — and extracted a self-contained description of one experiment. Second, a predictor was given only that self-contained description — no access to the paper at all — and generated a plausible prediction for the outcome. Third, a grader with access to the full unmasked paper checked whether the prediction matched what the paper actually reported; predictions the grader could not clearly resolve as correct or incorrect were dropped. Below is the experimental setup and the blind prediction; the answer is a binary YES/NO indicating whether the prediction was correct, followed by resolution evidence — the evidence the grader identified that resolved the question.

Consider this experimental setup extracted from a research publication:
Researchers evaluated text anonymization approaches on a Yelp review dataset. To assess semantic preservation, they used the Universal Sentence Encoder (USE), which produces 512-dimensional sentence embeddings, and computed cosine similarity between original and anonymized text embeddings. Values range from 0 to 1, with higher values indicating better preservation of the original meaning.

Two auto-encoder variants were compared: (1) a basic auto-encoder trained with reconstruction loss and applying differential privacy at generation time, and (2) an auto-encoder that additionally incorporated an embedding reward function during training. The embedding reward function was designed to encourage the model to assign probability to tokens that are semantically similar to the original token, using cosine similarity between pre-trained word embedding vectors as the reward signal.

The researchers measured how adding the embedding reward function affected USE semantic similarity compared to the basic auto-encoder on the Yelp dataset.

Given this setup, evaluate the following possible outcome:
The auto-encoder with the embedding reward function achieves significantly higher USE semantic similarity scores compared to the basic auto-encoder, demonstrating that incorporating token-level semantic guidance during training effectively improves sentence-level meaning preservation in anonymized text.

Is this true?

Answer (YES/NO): YES